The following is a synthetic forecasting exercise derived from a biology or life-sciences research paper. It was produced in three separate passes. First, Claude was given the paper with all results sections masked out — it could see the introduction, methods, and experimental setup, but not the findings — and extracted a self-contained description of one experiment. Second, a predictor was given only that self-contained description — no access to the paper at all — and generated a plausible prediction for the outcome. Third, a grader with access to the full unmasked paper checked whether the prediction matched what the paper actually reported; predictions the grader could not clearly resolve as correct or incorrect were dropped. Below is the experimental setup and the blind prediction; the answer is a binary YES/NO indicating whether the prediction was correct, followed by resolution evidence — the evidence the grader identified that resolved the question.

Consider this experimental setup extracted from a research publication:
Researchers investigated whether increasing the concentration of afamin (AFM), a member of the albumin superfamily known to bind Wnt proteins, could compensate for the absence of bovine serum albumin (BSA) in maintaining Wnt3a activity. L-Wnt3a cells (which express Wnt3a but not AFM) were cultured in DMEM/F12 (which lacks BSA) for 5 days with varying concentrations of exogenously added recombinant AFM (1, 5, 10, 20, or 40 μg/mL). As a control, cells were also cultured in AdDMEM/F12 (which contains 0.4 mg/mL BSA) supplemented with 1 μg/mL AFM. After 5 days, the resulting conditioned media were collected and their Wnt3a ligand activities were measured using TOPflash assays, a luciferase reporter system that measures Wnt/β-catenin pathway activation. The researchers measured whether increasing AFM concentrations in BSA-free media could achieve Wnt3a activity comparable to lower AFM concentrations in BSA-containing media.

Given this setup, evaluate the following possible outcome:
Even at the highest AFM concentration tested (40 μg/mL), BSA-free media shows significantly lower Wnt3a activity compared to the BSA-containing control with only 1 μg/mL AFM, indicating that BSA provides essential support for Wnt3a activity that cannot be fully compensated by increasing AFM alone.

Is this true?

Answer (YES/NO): YES